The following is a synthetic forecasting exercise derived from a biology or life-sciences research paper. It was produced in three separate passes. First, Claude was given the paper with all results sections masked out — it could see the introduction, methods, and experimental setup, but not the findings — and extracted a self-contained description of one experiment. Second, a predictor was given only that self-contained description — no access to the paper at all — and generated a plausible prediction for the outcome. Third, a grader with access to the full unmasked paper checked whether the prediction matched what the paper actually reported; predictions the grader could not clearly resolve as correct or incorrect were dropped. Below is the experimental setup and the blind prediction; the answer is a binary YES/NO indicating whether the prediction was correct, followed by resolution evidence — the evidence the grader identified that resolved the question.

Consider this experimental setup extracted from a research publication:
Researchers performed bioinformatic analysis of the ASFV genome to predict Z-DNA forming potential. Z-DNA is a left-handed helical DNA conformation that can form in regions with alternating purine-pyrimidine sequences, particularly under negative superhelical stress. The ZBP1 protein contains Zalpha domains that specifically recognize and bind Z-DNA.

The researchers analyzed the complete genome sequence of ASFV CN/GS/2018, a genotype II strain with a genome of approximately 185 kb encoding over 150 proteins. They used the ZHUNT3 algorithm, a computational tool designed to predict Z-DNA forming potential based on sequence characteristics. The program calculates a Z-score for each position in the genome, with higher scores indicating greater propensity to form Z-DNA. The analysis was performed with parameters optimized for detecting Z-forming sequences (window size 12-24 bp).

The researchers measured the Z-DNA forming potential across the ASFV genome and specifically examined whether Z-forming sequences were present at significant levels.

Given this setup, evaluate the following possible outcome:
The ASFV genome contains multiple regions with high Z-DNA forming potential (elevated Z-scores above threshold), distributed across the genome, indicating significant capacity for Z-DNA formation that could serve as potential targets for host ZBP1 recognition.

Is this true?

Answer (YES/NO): YES